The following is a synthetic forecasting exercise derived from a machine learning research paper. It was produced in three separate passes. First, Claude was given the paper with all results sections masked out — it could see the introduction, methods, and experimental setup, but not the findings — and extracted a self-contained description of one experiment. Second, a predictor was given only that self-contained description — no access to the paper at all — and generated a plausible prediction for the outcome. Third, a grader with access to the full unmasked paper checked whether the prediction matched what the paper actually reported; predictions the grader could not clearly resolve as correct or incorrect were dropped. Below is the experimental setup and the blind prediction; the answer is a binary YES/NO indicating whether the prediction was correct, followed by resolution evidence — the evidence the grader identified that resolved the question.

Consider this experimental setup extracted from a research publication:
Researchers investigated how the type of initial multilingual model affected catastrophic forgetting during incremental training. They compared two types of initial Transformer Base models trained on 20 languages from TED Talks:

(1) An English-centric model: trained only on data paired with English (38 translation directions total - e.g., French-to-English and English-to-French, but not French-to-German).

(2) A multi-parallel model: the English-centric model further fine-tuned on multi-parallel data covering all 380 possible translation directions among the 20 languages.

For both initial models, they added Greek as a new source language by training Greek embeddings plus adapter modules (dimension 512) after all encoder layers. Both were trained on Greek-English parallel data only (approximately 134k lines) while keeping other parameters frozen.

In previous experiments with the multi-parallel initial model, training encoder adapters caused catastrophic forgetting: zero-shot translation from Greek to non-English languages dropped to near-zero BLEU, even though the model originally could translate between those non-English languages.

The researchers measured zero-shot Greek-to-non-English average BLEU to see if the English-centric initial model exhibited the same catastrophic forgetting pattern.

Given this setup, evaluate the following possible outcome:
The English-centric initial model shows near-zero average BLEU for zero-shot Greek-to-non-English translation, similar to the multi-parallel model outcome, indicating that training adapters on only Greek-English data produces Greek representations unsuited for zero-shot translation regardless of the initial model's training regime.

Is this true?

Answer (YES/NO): NO